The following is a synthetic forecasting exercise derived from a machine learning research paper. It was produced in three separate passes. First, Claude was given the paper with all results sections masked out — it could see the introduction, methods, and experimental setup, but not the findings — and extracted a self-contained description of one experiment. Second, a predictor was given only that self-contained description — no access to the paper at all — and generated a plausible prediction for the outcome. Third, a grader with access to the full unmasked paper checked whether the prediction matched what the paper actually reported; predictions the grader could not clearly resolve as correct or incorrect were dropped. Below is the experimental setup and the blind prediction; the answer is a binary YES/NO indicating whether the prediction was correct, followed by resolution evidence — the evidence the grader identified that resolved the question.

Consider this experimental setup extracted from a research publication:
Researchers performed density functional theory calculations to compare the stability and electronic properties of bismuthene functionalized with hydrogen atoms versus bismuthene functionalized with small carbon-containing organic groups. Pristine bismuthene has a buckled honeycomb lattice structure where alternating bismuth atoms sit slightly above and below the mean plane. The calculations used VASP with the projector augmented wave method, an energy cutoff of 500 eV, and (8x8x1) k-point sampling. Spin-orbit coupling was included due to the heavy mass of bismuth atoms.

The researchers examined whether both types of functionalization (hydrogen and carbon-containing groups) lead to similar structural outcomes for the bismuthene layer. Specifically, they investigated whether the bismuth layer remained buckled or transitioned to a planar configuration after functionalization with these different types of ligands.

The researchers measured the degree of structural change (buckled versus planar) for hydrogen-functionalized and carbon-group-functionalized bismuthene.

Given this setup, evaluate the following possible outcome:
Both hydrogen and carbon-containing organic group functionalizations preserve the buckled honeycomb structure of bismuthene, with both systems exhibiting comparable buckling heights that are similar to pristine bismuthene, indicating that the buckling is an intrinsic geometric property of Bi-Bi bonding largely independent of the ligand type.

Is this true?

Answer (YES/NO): NO